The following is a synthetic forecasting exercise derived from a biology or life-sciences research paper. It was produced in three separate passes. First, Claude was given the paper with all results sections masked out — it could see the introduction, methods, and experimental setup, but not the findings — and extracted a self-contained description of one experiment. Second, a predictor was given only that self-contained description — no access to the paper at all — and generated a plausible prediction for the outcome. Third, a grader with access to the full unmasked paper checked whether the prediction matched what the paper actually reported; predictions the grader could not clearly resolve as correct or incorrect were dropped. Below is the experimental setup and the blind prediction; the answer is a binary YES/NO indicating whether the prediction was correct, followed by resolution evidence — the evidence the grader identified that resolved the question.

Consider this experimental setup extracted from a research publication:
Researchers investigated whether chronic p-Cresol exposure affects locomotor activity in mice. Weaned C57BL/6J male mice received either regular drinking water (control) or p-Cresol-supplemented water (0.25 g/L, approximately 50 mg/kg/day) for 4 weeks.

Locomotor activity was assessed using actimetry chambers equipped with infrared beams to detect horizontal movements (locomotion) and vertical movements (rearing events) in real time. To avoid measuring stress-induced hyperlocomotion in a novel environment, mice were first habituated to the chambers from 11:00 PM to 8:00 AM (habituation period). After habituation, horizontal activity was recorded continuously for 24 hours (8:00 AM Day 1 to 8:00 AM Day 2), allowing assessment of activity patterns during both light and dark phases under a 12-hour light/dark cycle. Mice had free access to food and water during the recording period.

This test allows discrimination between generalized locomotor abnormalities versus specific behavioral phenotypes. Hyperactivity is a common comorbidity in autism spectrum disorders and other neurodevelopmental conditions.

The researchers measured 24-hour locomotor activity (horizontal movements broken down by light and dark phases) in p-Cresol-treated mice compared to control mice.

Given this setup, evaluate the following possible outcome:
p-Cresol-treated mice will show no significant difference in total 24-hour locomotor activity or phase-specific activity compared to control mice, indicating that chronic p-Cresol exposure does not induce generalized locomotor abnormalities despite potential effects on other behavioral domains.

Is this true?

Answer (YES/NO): YES